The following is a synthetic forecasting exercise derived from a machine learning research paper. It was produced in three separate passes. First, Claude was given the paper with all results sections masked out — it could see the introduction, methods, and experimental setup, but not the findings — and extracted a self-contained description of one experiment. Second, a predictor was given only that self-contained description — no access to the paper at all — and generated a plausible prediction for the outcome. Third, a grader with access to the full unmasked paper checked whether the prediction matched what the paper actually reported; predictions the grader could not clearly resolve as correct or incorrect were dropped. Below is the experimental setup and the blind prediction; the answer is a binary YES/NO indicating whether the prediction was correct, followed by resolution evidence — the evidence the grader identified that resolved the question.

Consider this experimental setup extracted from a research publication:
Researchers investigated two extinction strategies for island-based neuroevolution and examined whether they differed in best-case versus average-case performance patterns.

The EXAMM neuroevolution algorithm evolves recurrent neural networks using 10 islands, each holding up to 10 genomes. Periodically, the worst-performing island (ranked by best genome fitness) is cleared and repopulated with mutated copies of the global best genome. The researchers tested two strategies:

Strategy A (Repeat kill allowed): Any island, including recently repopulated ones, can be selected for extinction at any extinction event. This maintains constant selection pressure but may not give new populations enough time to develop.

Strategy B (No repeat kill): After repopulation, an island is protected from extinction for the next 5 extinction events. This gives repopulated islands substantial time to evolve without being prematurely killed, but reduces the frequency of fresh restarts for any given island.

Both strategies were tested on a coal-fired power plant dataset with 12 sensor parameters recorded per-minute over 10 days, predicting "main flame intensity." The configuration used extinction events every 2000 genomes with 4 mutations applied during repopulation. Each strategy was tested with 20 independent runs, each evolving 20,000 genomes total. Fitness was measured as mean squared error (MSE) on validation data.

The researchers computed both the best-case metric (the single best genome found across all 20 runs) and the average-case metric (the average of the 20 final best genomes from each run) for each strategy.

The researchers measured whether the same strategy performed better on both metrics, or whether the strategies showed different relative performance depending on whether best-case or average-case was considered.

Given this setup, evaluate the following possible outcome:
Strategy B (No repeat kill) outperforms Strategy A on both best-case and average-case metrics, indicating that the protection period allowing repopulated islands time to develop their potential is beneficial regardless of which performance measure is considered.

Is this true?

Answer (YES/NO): NO